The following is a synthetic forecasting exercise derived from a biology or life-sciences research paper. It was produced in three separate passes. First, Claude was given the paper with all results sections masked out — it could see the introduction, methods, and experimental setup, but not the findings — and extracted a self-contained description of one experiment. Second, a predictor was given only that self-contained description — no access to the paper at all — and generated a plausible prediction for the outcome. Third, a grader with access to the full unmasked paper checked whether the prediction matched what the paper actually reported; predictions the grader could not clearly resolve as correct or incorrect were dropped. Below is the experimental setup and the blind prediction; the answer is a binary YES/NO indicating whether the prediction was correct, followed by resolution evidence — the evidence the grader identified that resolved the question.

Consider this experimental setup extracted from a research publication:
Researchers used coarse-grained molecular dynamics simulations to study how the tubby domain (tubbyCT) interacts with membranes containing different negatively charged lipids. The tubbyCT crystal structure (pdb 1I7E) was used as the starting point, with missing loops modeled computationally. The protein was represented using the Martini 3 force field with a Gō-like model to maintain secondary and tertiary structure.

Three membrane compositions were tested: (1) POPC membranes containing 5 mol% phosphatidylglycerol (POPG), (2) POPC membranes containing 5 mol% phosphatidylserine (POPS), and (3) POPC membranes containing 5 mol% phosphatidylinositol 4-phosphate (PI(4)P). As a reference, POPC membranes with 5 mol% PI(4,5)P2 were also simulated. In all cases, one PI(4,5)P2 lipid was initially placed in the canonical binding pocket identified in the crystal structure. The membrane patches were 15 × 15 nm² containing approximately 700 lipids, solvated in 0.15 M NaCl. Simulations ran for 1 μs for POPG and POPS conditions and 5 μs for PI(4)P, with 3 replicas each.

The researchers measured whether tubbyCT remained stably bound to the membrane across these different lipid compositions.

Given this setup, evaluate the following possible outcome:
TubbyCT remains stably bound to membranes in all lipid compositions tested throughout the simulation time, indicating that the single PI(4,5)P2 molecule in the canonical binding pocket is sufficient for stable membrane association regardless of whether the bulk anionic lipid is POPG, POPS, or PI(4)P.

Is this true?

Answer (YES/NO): NO